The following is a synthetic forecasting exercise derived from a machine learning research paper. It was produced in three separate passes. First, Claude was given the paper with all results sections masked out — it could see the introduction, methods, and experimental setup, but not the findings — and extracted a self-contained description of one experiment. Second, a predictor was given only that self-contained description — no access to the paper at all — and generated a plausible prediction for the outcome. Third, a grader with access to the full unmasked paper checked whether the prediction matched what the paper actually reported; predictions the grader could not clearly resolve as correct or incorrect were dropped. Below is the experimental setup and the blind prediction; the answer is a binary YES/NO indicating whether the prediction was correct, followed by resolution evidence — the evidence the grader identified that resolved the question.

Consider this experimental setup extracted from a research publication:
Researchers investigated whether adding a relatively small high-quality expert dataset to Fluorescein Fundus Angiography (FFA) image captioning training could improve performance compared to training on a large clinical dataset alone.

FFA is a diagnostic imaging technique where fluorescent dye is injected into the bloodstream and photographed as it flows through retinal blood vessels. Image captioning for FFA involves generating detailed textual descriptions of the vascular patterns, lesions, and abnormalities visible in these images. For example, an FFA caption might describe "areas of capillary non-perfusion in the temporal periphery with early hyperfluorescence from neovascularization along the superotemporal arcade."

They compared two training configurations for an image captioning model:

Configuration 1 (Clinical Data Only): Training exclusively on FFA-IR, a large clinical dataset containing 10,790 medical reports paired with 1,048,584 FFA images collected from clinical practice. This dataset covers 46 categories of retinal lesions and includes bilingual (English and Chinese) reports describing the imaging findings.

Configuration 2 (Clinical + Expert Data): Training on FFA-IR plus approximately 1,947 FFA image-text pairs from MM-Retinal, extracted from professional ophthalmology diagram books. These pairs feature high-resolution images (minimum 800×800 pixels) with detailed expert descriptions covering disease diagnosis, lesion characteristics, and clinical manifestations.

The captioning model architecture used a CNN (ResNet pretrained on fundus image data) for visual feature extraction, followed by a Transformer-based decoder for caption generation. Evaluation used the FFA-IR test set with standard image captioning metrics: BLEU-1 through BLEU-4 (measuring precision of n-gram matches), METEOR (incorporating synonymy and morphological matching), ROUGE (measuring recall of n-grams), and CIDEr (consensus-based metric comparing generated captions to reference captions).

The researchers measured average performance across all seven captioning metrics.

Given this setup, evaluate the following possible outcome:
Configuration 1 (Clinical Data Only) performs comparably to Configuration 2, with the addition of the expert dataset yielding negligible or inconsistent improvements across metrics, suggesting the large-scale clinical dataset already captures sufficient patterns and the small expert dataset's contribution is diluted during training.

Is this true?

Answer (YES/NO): NO